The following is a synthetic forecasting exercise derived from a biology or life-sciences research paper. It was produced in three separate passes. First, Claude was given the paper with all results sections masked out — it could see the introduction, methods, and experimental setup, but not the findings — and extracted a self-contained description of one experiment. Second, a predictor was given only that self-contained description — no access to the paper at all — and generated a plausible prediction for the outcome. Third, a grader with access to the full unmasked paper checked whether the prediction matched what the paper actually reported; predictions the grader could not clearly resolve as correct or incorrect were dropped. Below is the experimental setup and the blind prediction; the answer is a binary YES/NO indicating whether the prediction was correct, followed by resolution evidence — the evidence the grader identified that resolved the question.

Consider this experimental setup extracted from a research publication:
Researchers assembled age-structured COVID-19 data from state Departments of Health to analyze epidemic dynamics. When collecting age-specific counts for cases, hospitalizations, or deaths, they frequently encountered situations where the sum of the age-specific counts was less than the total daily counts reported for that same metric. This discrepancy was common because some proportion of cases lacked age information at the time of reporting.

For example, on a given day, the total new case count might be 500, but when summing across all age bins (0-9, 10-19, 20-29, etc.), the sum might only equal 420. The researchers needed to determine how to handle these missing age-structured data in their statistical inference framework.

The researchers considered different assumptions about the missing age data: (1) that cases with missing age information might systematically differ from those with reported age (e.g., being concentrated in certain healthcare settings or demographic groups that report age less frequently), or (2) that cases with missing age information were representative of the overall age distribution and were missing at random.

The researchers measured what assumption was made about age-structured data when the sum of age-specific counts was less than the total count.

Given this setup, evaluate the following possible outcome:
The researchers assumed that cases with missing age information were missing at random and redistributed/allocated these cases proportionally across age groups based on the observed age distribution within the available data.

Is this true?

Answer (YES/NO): NO